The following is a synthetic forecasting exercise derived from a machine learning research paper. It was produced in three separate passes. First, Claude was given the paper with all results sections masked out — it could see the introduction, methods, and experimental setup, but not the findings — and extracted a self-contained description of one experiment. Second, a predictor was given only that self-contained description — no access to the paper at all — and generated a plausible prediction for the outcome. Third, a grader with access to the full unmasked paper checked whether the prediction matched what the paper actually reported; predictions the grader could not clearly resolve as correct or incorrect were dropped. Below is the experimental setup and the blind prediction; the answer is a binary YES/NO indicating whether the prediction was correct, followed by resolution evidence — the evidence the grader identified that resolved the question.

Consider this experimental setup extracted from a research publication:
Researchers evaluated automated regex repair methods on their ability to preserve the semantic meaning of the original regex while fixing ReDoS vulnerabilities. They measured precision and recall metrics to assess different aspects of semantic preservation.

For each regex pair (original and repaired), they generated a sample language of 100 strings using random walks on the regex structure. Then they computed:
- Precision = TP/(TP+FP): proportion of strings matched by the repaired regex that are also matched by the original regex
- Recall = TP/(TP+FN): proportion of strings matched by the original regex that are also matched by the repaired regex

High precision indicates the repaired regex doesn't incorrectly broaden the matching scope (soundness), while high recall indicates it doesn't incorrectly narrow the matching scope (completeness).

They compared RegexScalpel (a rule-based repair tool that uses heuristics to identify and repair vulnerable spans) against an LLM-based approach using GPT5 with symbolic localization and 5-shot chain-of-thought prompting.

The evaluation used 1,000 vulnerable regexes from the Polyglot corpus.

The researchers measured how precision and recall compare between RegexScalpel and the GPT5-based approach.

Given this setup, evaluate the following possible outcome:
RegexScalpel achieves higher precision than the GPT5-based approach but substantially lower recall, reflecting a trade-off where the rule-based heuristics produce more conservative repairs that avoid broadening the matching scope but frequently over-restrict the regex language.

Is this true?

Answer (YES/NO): YES